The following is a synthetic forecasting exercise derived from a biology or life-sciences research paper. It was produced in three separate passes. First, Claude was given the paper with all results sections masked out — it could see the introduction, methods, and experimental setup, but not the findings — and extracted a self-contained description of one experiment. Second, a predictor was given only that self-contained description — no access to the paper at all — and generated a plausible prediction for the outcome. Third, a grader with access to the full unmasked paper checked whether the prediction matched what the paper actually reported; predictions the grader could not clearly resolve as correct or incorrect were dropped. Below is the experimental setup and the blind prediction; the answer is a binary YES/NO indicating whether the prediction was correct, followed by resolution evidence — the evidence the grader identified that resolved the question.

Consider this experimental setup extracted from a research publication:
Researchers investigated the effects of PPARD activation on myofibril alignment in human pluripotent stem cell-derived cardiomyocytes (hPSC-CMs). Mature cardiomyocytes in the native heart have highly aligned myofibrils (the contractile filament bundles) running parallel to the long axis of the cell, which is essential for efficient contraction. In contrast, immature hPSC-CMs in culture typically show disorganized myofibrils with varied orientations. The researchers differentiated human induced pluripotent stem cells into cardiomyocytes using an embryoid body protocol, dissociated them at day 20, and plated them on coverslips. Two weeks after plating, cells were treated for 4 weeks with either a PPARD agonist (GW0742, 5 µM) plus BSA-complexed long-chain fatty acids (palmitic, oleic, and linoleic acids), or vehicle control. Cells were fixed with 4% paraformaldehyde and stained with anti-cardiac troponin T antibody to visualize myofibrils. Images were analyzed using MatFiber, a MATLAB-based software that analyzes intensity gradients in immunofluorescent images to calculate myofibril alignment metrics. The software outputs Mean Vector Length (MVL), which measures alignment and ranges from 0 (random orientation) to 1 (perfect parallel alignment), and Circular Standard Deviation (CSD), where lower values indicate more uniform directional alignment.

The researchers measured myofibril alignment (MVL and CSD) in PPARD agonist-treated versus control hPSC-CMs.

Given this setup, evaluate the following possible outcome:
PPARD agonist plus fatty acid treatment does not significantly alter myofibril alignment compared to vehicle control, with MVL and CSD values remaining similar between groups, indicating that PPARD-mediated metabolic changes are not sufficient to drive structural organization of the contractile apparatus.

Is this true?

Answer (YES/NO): NO